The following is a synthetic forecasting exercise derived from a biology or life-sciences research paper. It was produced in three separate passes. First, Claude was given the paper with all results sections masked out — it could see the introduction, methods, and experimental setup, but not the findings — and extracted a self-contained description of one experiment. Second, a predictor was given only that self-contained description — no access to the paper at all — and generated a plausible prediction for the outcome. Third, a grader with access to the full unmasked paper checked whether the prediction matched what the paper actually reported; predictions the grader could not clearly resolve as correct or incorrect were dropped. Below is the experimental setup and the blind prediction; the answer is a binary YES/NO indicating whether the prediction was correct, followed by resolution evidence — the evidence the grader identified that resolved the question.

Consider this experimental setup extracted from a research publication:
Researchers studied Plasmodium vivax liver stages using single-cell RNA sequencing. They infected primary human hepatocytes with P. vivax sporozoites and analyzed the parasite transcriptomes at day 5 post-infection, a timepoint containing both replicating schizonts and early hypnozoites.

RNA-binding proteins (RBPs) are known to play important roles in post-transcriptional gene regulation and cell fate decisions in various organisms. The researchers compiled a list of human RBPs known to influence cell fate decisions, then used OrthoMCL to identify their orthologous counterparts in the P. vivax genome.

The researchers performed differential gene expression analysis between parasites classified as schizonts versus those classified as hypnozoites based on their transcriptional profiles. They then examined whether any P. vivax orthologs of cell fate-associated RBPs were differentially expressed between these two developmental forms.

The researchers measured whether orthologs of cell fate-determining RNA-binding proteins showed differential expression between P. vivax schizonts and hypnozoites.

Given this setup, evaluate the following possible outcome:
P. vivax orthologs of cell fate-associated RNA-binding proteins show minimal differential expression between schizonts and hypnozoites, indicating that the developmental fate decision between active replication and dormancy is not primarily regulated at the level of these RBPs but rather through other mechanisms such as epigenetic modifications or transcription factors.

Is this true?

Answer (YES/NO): NO